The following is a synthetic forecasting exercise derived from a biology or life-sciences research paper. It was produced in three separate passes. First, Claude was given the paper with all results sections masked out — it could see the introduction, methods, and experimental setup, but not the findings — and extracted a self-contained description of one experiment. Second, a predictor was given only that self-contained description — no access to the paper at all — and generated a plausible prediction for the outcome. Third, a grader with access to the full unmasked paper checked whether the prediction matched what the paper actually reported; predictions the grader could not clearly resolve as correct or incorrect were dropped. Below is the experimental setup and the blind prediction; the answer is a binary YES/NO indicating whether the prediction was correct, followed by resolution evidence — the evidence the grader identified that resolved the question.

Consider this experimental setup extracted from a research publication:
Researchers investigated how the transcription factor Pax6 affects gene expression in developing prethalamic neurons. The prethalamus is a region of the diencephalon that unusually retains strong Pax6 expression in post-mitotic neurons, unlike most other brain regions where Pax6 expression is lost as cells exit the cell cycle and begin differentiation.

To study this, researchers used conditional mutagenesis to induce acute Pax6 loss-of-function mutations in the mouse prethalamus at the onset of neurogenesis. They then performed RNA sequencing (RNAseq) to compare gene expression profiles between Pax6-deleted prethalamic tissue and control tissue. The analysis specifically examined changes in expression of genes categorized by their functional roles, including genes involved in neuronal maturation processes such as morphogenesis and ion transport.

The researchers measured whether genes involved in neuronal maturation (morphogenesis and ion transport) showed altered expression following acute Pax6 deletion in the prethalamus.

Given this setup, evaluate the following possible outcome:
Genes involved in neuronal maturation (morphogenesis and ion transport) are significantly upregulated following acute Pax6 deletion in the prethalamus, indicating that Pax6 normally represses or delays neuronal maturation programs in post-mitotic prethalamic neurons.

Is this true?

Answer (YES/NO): YES